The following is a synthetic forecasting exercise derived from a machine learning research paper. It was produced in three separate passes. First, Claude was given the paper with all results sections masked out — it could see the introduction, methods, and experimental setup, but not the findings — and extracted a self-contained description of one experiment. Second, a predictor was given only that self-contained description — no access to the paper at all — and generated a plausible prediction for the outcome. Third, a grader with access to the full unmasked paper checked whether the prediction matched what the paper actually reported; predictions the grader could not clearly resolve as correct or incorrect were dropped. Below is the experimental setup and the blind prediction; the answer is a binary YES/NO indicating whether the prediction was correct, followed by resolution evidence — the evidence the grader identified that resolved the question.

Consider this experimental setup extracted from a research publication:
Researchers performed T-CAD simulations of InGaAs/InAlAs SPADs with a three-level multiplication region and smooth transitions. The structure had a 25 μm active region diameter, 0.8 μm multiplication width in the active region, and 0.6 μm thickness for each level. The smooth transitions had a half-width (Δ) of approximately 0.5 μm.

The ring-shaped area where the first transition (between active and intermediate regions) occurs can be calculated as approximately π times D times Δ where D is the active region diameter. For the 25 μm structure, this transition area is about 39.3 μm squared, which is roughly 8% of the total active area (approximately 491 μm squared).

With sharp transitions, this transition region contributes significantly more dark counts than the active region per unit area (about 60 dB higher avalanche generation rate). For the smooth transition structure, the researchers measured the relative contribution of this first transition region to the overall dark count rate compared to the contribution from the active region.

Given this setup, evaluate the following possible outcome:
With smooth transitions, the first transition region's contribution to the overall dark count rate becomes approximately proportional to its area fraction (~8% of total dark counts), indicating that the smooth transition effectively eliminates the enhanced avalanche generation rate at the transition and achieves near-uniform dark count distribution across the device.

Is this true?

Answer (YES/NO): NO